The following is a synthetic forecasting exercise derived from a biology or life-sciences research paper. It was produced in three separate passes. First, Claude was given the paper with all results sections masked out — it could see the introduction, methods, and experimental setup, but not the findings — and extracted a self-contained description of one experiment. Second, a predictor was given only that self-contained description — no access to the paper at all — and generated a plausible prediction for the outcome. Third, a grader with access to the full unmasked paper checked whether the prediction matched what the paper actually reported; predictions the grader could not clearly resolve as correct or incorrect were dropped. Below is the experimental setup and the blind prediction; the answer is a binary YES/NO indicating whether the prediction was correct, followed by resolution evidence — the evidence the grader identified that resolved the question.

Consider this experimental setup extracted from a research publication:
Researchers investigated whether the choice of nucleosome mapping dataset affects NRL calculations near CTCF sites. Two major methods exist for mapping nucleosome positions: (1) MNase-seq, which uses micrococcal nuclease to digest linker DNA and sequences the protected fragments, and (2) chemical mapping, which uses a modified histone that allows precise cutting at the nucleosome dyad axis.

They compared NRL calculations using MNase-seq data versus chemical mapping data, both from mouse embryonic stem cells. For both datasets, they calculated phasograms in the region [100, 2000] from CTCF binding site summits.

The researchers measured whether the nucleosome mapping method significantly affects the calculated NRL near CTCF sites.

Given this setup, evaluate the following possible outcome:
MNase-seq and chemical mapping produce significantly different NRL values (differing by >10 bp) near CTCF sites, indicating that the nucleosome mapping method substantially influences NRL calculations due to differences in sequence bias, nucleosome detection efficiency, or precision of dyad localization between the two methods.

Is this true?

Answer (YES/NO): NO